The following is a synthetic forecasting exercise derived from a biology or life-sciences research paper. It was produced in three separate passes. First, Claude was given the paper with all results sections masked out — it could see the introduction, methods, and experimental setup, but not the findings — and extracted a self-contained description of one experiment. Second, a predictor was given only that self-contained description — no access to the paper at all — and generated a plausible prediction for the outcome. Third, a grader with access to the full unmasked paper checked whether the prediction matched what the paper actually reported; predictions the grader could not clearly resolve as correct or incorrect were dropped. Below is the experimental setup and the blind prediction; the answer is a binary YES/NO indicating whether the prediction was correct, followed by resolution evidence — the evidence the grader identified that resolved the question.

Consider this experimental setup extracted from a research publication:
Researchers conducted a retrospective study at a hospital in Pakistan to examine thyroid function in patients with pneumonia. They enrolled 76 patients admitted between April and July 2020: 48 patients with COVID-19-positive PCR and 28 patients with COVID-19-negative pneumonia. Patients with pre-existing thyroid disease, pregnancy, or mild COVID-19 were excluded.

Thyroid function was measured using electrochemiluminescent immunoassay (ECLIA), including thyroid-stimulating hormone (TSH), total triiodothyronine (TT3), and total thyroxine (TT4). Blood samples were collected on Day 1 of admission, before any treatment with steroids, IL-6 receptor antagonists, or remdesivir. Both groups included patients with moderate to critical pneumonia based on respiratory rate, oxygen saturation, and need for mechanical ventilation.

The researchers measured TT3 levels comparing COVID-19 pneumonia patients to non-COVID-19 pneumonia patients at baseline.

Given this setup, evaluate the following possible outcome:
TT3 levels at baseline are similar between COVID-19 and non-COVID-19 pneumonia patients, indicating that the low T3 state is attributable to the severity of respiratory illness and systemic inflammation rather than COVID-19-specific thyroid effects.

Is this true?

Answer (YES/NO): NO